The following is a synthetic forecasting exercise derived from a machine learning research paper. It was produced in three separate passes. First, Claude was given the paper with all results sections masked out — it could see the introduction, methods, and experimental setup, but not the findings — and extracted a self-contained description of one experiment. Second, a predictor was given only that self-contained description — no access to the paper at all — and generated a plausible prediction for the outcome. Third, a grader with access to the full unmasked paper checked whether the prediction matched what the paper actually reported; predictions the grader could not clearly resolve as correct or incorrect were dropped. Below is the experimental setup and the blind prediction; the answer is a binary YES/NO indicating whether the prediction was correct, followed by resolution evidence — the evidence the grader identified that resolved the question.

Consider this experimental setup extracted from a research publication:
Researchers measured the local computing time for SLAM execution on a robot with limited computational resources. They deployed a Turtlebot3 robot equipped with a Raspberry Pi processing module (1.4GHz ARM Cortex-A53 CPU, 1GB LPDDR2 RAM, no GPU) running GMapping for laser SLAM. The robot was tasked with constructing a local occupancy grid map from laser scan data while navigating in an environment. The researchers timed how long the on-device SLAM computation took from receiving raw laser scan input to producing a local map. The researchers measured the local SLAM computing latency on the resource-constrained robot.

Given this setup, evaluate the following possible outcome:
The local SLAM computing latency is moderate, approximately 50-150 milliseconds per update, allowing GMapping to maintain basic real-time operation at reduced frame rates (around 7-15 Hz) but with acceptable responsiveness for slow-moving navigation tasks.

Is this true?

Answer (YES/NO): NO